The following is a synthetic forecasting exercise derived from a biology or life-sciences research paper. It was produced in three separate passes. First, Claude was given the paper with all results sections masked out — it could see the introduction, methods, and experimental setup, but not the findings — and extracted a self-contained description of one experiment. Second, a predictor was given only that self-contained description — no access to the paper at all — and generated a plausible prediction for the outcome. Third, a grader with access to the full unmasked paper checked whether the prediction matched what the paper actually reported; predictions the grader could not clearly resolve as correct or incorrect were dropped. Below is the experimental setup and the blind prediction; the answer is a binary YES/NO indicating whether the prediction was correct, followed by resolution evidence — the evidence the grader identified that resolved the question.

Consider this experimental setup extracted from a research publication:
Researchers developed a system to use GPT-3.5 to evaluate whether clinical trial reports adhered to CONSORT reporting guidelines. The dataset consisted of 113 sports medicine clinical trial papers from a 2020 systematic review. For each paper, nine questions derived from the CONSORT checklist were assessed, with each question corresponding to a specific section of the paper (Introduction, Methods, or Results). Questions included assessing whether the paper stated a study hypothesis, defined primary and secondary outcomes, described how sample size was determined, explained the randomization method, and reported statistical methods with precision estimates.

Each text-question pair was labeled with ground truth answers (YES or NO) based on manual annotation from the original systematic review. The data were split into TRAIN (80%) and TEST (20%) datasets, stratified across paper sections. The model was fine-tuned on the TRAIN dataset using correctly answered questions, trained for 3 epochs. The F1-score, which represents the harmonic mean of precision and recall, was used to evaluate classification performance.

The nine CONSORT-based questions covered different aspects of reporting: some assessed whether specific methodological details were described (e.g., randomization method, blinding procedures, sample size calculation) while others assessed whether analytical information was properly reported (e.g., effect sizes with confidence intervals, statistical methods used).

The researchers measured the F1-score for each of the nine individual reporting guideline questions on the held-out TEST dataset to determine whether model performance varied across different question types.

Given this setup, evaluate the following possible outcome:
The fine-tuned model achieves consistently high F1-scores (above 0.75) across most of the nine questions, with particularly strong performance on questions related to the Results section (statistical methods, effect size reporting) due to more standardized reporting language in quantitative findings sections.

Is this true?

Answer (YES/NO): NO